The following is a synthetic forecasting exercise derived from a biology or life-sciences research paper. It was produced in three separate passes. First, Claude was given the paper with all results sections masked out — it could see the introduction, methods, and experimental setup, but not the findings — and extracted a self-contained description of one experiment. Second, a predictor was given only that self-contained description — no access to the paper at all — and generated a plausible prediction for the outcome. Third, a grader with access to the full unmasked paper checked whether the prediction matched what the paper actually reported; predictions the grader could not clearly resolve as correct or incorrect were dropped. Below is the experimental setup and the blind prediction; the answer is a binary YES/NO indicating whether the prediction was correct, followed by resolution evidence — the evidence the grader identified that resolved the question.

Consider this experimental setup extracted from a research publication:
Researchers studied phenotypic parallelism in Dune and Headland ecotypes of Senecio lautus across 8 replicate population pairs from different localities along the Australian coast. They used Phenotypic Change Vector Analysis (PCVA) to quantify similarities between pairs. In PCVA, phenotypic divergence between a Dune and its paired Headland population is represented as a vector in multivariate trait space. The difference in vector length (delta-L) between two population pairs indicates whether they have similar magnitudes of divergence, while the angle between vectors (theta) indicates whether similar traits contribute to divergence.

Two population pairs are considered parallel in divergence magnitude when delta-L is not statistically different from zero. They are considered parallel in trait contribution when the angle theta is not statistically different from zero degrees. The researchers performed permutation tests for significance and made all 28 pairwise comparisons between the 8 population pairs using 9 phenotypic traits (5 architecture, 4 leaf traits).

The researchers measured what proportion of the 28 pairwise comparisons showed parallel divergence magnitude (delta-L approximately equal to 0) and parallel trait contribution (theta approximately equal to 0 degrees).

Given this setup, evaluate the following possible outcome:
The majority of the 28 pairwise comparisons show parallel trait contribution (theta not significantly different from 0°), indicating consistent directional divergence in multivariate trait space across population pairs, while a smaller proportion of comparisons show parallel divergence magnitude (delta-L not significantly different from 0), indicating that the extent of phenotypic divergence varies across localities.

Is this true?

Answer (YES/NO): NO